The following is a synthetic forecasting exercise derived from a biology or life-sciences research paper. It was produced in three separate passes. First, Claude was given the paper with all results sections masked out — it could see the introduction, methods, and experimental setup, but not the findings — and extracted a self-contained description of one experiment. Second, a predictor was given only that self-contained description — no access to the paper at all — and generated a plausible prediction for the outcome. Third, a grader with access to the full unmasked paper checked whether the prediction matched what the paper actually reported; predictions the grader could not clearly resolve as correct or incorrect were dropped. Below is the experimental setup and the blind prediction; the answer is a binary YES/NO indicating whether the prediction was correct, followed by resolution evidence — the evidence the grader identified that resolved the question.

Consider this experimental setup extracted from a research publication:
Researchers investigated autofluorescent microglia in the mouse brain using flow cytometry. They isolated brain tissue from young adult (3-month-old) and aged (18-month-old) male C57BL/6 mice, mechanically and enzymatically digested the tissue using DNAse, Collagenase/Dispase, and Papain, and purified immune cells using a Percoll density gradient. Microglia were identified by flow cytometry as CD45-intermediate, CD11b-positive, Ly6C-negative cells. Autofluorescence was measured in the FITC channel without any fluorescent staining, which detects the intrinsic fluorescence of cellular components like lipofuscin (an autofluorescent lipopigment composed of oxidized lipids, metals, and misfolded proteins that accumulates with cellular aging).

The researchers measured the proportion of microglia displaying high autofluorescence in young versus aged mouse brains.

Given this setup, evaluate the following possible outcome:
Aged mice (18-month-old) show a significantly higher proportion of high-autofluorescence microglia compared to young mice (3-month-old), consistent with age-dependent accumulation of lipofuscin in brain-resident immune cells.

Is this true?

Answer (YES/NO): YES